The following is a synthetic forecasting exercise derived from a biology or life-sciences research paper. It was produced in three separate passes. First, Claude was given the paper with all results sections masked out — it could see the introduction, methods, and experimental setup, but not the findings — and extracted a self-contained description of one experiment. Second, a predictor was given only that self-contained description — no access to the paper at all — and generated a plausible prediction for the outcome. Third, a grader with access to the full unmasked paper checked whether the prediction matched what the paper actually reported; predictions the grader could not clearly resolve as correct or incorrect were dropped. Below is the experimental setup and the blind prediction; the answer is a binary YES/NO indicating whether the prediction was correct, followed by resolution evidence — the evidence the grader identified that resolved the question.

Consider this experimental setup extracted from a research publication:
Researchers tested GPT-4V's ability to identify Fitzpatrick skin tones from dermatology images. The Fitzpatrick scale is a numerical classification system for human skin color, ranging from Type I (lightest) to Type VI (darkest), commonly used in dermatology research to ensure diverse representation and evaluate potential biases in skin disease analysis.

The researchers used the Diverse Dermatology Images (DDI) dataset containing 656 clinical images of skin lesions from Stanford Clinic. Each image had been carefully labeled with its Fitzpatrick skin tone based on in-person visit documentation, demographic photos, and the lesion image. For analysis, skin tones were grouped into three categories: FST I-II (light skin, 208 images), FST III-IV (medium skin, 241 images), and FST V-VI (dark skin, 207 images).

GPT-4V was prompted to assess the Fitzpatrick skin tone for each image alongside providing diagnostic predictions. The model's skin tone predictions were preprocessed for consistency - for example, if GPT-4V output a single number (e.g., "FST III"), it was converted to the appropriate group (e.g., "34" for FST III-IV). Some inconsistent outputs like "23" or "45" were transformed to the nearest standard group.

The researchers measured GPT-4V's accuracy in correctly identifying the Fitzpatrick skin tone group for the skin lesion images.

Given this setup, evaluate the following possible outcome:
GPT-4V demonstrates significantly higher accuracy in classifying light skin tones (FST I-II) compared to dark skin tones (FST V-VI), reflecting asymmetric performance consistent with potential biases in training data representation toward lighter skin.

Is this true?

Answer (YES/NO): YES